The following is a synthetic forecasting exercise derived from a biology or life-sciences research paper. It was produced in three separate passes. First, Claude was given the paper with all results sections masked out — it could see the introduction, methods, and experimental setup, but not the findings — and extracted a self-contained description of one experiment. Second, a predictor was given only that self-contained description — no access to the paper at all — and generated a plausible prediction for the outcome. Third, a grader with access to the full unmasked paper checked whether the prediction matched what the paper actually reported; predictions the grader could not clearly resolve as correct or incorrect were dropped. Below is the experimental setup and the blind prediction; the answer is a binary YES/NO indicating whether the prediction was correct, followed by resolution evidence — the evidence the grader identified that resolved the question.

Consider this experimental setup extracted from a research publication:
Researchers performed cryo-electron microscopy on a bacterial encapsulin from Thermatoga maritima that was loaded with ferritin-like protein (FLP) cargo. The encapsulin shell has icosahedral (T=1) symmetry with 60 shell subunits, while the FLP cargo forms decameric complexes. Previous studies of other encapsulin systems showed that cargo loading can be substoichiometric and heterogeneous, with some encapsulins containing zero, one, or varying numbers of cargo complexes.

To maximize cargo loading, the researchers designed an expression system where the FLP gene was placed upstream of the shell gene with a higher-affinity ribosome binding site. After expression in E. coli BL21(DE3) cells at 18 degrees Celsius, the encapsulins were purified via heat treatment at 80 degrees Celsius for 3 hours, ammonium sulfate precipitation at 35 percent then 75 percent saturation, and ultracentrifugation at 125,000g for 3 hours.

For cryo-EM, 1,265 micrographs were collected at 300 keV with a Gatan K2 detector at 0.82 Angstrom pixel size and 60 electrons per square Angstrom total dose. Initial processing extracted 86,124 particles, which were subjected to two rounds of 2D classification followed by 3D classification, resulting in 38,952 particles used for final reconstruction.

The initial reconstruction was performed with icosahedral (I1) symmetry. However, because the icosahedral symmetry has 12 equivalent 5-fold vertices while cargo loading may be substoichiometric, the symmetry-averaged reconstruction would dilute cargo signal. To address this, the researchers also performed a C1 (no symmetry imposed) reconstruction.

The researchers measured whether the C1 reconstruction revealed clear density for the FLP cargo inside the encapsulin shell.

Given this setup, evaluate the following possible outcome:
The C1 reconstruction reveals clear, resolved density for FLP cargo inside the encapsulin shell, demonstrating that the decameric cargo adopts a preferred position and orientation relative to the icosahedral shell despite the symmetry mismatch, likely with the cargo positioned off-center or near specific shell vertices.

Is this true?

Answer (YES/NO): NO